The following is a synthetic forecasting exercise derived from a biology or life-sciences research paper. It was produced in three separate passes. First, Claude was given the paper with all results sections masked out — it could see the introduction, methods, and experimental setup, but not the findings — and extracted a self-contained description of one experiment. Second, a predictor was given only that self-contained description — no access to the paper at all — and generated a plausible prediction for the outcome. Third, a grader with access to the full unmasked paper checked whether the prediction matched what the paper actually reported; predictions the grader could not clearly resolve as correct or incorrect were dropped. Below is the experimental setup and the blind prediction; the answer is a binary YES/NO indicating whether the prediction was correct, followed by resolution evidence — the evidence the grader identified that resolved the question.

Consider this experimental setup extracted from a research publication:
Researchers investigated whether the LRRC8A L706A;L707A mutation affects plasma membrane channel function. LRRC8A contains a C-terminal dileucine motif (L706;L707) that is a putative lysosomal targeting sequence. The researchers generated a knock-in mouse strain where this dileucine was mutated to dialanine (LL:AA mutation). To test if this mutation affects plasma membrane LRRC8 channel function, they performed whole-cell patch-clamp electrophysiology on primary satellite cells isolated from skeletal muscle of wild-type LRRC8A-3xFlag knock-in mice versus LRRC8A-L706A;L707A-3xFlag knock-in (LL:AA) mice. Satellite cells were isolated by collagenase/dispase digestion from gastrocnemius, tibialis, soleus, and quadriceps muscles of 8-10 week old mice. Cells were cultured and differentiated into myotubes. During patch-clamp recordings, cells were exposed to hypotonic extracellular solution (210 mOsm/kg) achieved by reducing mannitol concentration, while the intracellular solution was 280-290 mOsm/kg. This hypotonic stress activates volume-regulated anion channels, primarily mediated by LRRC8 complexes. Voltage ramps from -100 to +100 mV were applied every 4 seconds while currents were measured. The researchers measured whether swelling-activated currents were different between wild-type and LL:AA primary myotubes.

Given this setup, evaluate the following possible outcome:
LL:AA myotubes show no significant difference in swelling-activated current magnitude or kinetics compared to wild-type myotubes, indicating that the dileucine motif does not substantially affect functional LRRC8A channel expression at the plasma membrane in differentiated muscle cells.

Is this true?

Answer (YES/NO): YES